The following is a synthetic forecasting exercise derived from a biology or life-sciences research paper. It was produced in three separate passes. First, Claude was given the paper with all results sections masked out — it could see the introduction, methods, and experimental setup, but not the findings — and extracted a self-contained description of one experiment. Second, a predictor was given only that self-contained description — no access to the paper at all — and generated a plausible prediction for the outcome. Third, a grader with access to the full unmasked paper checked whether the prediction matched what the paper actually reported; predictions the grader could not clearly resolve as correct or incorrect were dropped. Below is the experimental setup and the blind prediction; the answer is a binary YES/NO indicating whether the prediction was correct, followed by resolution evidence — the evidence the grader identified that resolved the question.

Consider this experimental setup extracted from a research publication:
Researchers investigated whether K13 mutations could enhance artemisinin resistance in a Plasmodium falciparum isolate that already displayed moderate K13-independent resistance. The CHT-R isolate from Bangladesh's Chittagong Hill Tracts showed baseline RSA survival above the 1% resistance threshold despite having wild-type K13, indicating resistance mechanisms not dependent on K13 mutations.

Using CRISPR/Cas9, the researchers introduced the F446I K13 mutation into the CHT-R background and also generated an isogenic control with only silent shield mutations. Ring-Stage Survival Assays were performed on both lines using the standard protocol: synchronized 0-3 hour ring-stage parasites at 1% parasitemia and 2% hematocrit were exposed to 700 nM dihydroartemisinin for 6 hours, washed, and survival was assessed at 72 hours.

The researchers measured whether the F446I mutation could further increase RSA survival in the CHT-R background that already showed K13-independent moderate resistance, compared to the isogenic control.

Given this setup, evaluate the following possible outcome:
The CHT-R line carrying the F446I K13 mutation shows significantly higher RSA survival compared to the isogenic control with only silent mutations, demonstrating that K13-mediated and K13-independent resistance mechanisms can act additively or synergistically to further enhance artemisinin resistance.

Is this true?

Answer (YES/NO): NO